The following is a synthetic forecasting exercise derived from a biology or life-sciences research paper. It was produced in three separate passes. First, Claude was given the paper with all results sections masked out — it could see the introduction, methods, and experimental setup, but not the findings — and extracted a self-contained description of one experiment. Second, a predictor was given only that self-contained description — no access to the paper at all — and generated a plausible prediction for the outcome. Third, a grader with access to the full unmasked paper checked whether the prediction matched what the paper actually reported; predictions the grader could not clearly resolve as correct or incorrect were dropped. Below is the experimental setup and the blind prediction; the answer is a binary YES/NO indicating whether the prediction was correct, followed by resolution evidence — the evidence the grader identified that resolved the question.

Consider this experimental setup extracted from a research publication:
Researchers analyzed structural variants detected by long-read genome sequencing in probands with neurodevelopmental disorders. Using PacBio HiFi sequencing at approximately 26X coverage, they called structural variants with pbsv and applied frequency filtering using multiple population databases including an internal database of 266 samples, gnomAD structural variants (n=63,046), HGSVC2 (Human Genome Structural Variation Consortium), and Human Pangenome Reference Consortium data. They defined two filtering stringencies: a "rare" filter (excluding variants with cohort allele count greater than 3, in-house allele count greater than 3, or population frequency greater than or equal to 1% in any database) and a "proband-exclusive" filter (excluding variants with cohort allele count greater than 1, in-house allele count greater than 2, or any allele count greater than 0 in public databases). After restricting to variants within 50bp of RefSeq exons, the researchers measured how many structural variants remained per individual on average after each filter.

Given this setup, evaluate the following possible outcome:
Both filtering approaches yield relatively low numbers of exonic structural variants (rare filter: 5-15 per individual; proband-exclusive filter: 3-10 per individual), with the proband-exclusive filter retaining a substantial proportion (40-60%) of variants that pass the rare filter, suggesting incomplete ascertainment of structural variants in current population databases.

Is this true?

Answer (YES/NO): NO